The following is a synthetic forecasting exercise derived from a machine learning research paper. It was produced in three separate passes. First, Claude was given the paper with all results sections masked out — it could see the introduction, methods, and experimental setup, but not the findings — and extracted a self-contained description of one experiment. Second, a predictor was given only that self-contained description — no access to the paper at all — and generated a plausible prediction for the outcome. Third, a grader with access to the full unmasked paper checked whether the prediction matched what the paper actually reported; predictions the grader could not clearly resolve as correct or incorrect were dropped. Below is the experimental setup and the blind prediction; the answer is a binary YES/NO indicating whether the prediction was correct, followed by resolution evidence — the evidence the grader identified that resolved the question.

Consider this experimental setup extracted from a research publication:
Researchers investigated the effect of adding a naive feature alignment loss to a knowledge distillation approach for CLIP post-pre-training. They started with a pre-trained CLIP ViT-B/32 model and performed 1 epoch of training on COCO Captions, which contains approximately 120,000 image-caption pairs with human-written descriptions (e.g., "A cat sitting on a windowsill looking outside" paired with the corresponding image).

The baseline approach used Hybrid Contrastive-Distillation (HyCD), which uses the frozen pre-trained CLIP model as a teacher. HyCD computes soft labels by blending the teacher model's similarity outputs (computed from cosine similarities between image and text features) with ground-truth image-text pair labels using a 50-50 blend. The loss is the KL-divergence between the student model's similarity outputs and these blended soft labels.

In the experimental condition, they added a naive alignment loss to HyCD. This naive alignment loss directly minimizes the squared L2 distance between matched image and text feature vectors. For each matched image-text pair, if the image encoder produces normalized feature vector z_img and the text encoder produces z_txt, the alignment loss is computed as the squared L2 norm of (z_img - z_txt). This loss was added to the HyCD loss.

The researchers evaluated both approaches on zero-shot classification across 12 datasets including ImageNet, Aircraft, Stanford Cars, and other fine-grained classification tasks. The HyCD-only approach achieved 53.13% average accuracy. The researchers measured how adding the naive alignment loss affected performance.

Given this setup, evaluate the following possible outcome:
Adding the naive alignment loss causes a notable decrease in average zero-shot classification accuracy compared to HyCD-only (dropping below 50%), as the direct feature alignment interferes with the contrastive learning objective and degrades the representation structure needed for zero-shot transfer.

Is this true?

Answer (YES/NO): YES